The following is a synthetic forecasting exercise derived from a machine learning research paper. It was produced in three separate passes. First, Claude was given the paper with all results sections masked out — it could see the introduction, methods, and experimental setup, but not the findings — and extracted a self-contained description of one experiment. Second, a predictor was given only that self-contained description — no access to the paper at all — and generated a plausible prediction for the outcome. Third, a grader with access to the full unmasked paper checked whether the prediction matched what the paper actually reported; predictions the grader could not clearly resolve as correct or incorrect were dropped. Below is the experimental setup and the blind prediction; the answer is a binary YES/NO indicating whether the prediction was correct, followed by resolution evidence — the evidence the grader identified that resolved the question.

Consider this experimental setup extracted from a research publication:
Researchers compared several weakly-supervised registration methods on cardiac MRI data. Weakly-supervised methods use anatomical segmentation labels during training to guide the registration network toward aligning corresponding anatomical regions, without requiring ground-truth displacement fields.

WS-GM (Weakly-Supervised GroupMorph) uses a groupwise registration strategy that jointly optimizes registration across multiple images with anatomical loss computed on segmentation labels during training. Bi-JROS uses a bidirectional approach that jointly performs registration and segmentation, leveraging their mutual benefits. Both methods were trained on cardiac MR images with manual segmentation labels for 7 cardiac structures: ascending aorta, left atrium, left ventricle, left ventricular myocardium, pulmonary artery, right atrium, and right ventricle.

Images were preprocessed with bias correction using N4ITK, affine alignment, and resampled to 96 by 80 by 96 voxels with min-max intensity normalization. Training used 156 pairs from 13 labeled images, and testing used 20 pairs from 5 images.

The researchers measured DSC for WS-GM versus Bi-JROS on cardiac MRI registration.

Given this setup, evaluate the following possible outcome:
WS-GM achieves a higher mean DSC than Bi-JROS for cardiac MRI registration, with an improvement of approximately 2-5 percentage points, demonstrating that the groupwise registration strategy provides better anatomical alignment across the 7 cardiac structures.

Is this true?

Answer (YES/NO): NO